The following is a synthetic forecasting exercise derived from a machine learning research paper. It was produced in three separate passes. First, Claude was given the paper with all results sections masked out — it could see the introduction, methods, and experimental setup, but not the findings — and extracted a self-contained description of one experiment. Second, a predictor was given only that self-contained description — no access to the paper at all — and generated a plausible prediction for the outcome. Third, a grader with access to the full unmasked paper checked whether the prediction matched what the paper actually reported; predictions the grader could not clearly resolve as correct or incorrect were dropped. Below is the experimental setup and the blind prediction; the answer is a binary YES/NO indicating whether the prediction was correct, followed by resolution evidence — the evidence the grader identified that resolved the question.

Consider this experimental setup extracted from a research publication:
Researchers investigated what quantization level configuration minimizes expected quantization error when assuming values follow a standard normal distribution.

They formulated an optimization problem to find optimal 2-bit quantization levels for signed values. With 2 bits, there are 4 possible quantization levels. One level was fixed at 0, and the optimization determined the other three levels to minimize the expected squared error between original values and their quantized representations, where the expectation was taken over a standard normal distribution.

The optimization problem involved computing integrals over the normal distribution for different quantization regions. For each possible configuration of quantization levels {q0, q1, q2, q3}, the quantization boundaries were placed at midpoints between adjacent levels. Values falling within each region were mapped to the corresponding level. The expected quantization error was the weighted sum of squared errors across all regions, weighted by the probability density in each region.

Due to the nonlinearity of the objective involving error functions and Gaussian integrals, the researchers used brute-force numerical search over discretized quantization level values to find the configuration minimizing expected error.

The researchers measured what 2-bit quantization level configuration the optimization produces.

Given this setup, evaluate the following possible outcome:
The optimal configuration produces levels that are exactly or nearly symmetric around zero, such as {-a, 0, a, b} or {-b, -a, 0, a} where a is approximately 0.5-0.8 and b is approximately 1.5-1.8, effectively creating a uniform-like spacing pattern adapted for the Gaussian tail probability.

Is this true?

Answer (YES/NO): NO